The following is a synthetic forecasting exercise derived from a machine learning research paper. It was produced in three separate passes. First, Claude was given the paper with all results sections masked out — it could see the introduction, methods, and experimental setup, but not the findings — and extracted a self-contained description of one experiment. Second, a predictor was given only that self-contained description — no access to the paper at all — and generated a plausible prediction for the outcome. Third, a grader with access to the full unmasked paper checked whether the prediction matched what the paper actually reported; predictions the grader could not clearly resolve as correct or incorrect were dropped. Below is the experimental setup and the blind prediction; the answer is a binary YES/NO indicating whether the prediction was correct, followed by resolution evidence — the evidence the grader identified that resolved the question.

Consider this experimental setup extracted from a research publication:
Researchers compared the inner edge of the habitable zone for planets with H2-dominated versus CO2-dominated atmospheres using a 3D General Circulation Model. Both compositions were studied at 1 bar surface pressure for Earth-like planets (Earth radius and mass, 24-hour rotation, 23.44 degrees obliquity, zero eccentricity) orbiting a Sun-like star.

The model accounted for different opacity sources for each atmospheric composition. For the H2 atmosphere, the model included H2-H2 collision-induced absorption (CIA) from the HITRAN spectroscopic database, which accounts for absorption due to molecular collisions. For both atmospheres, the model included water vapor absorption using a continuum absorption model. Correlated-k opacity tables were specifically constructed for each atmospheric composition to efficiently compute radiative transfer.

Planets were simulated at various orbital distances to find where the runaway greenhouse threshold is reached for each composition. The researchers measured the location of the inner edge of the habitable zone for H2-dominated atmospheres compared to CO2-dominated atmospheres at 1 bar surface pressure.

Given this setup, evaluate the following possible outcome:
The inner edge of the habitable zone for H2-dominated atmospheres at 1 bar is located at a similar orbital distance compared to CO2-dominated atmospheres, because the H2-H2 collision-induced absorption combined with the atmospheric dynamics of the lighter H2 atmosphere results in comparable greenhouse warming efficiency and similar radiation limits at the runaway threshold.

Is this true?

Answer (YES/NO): NO